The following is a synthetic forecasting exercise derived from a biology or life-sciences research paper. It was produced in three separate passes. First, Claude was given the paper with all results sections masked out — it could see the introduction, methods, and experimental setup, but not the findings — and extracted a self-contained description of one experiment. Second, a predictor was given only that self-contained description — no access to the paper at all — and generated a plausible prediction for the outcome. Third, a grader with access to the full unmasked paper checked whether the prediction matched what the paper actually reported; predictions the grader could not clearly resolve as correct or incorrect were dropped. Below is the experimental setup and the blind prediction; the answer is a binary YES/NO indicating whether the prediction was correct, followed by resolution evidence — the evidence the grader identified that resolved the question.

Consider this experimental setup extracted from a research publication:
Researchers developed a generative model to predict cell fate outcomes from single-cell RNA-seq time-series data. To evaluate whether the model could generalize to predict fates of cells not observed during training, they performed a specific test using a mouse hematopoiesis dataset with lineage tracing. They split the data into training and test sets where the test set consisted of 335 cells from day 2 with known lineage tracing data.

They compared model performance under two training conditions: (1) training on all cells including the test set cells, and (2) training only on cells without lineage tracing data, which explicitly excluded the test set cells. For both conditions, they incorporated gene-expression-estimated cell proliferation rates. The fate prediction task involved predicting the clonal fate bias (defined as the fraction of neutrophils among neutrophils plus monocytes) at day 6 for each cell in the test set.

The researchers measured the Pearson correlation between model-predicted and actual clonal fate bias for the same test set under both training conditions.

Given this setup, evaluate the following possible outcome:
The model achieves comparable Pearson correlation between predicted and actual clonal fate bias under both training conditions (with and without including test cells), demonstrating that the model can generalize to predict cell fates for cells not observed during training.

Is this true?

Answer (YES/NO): YES